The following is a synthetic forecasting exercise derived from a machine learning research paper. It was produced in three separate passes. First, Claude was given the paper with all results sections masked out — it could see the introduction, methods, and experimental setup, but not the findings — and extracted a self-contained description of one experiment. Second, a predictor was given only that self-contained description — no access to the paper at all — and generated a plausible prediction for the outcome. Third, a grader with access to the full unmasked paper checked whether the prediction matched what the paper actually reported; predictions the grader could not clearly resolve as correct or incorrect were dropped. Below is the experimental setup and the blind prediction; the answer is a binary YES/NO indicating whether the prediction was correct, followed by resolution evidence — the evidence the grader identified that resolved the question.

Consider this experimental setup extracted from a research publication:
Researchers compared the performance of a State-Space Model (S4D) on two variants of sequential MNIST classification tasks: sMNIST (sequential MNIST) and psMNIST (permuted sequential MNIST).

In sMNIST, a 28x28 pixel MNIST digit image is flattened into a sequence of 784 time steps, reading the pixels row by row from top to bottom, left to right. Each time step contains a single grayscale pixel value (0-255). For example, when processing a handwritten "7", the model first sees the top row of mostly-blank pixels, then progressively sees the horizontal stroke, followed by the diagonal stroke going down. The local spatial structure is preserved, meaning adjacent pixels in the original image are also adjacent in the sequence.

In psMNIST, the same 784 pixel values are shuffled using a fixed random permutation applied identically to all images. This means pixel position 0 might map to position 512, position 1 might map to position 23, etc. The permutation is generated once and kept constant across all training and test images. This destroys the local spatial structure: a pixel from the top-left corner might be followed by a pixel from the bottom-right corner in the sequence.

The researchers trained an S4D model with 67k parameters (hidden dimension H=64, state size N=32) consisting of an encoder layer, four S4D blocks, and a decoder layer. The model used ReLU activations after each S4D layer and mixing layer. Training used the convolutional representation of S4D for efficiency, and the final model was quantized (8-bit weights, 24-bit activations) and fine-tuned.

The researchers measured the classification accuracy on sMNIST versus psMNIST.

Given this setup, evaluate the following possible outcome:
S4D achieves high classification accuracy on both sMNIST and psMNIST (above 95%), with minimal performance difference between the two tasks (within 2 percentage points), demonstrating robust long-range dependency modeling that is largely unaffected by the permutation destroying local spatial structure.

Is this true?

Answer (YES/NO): NO